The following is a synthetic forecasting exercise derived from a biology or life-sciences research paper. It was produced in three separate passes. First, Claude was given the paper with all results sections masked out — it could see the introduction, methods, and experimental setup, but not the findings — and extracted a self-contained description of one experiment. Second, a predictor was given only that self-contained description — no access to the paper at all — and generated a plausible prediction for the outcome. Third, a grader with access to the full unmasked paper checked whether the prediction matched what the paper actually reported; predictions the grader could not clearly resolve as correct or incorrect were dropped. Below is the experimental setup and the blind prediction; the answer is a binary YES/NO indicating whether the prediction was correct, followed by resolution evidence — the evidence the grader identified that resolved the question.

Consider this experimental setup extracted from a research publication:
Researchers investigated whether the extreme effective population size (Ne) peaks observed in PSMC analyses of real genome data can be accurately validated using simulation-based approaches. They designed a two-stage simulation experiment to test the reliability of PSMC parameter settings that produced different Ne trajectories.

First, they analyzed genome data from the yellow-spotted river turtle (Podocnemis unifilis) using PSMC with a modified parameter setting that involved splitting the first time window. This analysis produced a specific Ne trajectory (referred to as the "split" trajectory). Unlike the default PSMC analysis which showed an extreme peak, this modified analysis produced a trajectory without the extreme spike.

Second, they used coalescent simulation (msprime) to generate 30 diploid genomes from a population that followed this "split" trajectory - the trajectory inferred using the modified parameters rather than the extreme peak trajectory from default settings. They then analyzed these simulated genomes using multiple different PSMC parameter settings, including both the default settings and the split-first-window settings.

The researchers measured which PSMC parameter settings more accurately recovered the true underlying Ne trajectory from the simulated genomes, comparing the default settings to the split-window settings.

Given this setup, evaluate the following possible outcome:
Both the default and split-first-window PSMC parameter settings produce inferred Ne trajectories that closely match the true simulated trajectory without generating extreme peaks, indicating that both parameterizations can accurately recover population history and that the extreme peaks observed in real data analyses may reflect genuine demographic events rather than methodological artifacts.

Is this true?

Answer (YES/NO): NO